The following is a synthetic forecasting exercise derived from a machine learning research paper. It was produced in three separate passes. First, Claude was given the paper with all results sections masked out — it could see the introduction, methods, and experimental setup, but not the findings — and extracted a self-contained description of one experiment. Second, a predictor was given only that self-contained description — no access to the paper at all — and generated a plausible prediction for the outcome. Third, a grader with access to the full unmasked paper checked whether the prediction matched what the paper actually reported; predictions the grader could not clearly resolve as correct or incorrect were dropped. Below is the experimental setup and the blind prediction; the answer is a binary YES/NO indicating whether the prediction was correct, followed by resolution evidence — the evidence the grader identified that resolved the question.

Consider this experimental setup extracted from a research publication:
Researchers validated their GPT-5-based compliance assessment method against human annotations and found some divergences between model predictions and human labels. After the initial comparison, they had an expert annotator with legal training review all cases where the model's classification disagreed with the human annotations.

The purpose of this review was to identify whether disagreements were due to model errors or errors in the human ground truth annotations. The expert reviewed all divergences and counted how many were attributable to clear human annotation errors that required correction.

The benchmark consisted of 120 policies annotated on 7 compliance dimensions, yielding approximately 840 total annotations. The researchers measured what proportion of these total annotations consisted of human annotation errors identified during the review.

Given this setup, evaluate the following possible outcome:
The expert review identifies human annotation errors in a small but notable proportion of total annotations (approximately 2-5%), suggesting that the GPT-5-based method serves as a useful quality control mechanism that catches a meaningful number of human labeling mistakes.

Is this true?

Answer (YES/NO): NO